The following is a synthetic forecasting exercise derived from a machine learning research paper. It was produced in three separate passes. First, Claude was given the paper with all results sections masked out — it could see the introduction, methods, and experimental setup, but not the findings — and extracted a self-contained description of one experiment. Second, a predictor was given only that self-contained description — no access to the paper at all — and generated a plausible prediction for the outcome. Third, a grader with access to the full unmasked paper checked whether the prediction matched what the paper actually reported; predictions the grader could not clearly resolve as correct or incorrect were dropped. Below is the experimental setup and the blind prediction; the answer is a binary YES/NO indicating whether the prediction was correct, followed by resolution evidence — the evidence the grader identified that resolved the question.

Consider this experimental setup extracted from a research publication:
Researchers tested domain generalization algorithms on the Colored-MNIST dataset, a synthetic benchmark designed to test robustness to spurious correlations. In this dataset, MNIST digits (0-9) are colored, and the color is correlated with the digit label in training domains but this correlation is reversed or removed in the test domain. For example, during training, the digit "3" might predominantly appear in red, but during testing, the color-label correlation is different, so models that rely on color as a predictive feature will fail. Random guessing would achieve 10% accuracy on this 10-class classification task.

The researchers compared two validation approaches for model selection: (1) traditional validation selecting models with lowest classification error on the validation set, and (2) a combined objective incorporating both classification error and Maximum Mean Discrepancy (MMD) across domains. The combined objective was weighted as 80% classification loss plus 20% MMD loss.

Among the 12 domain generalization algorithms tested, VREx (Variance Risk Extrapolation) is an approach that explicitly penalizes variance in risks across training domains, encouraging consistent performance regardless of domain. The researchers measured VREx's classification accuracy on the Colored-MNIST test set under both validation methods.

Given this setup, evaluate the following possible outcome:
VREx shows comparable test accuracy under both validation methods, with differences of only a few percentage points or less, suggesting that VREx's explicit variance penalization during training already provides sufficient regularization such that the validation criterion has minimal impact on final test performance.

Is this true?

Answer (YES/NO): NO